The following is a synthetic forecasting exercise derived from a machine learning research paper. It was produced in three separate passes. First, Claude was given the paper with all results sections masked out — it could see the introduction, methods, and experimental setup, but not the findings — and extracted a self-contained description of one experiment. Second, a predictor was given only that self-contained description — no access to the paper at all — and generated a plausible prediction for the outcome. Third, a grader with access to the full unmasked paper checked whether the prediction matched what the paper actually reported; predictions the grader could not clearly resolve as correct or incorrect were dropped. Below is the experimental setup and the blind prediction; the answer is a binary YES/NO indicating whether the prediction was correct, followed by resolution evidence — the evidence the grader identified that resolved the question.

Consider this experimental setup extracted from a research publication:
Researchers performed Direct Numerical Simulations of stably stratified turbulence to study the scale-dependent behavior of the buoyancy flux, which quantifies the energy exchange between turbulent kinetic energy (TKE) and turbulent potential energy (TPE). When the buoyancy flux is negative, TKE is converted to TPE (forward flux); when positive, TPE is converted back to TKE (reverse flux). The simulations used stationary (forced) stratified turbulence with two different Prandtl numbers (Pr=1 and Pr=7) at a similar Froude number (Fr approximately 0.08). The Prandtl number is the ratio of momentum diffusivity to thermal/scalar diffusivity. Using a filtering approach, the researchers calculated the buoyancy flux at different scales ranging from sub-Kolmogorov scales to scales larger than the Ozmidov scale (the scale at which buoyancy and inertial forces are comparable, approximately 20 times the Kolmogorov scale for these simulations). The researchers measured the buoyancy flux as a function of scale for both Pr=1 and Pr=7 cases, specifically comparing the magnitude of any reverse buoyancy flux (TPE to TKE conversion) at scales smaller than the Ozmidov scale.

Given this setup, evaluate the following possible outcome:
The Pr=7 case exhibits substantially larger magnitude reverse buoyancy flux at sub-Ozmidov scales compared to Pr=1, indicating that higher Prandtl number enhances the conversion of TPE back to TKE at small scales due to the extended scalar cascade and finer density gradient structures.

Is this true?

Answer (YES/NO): YES